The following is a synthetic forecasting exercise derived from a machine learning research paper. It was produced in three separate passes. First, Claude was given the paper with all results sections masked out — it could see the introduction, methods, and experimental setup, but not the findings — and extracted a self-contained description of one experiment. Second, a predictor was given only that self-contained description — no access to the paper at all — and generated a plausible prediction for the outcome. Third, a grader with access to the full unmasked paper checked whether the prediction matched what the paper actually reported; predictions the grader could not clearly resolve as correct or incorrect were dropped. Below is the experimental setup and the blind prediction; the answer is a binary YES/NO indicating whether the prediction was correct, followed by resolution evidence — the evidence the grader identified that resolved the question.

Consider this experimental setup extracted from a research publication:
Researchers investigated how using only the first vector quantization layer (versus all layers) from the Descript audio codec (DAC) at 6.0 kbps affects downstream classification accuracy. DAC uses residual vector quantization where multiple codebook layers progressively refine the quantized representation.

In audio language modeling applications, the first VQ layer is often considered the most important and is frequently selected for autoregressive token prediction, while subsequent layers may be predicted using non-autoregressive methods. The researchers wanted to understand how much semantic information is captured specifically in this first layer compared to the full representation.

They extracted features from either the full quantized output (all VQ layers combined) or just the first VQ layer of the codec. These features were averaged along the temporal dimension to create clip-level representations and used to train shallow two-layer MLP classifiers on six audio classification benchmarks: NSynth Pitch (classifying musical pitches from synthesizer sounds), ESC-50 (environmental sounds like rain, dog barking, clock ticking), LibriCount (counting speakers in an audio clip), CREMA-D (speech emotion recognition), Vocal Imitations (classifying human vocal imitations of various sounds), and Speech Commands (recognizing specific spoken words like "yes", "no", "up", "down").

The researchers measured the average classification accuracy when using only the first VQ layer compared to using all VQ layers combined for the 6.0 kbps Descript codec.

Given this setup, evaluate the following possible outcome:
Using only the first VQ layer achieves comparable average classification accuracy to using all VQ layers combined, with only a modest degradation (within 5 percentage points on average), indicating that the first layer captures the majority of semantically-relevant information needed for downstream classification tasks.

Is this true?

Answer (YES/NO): NO